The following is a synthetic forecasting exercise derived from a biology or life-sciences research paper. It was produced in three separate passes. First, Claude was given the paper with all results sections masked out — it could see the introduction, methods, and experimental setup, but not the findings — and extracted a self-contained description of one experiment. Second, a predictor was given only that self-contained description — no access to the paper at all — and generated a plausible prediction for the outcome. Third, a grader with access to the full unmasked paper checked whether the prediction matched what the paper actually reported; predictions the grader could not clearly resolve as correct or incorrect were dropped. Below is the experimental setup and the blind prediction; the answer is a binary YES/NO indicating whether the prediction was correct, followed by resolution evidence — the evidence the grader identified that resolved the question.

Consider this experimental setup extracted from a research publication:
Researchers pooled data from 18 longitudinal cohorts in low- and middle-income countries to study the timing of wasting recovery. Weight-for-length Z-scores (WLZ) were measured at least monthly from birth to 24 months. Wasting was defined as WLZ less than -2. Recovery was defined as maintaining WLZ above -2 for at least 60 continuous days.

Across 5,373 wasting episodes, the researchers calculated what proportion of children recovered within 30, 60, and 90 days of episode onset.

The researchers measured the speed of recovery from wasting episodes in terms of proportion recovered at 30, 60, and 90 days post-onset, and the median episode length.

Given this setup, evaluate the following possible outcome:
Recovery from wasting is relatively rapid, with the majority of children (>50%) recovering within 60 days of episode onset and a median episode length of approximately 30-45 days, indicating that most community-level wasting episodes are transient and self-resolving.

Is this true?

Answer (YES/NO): YES